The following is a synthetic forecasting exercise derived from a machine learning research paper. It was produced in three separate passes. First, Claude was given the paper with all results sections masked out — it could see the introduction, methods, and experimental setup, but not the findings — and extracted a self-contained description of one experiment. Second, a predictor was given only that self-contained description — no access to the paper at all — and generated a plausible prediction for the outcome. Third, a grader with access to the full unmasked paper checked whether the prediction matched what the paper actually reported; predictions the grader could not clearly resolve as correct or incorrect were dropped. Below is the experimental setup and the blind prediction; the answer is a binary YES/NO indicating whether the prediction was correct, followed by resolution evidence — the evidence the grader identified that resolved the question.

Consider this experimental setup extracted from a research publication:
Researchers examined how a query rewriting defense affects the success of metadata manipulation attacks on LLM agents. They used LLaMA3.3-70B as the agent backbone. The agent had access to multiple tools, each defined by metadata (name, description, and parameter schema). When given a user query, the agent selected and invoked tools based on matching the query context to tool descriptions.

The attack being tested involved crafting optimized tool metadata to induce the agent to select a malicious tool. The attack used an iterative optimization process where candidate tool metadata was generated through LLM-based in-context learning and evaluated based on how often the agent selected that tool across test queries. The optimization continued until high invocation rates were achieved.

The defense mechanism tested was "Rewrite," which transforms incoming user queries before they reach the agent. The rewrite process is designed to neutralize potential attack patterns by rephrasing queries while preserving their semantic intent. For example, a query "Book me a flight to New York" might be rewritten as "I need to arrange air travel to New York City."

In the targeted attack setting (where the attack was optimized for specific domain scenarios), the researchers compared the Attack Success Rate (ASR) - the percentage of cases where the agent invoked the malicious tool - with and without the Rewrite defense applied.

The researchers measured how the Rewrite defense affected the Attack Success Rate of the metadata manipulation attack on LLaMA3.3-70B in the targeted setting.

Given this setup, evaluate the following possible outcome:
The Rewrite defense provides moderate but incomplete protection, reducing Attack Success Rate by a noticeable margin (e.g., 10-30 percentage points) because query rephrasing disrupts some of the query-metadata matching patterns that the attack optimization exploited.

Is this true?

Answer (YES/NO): NO